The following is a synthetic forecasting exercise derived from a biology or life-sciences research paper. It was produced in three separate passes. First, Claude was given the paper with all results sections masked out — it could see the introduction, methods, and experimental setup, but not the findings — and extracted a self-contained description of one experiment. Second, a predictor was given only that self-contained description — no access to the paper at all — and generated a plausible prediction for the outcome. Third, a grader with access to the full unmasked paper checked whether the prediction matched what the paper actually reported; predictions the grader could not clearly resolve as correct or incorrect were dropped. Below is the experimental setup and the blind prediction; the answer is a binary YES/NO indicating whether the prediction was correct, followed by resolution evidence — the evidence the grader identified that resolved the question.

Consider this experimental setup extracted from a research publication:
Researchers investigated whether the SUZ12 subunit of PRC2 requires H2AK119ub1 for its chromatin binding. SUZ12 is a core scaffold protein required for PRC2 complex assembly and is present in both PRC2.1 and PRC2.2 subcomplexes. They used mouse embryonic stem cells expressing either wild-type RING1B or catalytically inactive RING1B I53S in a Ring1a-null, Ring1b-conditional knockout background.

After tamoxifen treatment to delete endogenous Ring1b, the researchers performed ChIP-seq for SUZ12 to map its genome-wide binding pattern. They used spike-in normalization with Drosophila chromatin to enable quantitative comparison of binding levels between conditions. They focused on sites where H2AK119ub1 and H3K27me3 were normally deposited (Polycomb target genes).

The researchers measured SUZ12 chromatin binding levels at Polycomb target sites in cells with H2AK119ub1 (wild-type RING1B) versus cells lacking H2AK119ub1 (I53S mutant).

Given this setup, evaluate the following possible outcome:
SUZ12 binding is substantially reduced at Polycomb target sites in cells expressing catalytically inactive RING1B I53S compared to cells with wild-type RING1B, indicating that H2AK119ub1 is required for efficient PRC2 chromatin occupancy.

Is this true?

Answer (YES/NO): YES